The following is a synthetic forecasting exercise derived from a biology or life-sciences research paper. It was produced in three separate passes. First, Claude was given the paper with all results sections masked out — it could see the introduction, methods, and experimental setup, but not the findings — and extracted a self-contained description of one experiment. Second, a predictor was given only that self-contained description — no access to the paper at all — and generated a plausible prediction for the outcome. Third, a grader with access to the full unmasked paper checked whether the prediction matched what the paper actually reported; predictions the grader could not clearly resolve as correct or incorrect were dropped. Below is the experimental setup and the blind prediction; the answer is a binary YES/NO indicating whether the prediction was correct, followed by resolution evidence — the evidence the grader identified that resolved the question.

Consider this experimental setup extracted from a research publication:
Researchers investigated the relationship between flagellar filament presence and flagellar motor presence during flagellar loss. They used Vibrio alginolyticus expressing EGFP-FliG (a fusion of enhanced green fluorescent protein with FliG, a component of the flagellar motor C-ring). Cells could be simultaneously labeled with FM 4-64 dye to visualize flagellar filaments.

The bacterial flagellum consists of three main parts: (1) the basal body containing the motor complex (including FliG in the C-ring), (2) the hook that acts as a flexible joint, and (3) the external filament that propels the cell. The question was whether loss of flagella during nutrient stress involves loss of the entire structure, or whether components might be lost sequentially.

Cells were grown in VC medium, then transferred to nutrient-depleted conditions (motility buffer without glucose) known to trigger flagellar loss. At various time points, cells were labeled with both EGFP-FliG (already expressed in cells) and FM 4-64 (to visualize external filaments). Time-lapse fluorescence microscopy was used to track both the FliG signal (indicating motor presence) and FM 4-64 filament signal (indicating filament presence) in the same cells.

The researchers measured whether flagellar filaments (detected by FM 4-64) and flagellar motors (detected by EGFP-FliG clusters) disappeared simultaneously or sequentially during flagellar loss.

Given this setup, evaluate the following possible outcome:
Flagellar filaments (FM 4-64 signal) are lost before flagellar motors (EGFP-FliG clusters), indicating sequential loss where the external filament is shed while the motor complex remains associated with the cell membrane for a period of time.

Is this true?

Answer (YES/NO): NO